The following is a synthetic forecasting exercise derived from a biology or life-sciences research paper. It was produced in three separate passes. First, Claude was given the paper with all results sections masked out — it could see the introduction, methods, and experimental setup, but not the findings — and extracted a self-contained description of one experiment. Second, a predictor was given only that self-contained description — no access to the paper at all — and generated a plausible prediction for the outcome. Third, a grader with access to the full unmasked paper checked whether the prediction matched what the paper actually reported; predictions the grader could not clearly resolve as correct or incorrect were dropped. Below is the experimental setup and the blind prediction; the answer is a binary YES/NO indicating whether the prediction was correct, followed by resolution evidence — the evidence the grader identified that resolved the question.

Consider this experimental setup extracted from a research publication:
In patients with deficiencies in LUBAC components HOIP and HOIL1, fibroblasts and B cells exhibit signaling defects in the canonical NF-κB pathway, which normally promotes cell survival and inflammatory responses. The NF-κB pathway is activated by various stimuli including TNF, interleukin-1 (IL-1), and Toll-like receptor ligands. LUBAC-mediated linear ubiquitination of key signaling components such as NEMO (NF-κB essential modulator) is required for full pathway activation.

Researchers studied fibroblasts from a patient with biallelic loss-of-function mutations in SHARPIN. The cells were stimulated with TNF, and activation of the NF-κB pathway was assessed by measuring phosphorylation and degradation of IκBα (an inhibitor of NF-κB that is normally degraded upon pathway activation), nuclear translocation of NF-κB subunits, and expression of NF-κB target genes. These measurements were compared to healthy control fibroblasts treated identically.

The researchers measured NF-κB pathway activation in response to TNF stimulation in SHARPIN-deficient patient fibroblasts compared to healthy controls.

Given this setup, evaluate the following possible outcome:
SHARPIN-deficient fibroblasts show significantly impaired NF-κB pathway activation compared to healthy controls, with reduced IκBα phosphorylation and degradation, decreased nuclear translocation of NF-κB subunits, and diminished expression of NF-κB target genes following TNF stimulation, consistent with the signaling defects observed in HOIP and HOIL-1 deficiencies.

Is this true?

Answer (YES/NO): YES